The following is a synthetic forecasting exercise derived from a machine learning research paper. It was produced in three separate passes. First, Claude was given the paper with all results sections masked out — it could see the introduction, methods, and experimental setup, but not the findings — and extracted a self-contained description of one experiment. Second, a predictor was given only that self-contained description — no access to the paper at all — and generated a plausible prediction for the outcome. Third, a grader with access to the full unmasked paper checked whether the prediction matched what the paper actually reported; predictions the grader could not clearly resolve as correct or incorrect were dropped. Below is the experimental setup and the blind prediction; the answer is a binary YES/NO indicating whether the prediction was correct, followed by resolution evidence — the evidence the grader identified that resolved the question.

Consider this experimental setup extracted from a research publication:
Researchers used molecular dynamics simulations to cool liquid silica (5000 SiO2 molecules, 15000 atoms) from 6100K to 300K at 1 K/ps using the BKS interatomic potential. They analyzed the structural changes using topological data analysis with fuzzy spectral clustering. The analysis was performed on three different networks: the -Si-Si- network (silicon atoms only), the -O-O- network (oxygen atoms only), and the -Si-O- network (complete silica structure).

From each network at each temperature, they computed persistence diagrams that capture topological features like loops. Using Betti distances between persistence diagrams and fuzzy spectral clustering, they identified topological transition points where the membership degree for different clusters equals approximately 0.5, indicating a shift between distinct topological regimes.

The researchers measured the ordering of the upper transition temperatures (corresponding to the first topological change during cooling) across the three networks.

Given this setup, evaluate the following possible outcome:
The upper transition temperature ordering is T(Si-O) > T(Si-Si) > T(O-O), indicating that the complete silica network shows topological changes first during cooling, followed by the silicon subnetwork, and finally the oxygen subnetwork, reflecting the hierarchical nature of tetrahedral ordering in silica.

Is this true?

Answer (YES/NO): NO